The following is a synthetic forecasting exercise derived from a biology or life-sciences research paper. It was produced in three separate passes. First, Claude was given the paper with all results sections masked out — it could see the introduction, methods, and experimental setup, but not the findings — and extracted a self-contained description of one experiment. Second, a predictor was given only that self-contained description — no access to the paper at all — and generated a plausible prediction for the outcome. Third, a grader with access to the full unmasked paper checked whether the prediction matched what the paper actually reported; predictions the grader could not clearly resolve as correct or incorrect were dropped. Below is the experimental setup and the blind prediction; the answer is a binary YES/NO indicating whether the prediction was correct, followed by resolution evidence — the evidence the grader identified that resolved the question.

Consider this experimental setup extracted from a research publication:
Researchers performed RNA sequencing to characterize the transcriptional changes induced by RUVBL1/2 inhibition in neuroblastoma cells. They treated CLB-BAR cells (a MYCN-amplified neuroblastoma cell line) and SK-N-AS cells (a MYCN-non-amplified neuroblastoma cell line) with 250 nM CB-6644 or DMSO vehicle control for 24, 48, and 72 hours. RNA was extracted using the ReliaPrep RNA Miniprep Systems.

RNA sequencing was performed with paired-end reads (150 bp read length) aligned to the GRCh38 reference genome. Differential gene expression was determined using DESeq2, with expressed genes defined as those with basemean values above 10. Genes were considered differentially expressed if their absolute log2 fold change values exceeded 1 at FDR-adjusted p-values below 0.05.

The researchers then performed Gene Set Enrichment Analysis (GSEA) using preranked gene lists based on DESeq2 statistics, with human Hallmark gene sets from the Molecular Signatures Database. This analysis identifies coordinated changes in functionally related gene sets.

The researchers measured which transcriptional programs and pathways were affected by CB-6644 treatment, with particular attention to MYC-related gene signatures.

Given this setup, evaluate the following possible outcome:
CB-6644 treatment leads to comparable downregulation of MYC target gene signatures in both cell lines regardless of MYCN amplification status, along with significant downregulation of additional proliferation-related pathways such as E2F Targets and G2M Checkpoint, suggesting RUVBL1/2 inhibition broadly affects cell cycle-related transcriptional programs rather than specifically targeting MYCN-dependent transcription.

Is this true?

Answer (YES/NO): NO